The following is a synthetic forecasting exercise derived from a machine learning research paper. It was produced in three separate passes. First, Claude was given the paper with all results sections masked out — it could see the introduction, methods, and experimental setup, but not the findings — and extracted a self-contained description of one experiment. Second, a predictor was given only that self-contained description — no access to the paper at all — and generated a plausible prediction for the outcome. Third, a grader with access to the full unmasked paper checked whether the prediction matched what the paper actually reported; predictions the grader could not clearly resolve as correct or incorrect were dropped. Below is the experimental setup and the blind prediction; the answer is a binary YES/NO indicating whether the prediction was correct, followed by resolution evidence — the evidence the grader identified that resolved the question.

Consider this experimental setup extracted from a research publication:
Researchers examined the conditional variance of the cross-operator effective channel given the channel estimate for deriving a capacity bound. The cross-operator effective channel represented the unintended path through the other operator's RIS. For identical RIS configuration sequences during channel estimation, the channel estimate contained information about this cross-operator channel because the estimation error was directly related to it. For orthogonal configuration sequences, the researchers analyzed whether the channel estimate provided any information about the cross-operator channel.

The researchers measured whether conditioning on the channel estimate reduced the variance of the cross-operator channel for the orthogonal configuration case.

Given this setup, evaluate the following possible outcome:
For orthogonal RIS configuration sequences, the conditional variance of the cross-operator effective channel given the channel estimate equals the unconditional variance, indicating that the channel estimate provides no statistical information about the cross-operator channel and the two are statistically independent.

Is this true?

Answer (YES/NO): YES